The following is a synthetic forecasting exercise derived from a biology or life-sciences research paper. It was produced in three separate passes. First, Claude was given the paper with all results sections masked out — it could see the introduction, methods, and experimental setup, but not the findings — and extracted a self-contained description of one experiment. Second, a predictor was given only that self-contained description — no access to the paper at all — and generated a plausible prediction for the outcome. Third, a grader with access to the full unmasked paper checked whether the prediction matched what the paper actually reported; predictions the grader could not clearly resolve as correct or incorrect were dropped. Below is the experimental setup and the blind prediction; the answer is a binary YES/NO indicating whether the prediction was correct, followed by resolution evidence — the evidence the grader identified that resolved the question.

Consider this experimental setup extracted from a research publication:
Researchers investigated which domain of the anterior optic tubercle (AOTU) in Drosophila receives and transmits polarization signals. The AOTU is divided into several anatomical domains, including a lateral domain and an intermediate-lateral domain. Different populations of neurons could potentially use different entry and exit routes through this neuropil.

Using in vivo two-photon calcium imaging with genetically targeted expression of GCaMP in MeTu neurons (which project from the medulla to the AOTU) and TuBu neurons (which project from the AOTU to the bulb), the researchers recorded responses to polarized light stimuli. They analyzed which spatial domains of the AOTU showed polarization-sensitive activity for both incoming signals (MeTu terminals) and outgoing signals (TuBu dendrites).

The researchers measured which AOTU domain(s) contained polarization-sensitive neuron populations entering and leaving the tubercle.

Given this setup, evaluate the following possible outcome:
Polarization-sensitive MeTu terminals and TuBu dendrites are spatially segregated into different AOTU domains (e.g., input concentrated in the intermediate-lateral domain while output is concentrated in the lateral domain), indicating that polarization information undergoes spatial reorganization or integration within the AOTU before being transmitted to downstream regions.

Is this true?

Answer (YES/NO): NO